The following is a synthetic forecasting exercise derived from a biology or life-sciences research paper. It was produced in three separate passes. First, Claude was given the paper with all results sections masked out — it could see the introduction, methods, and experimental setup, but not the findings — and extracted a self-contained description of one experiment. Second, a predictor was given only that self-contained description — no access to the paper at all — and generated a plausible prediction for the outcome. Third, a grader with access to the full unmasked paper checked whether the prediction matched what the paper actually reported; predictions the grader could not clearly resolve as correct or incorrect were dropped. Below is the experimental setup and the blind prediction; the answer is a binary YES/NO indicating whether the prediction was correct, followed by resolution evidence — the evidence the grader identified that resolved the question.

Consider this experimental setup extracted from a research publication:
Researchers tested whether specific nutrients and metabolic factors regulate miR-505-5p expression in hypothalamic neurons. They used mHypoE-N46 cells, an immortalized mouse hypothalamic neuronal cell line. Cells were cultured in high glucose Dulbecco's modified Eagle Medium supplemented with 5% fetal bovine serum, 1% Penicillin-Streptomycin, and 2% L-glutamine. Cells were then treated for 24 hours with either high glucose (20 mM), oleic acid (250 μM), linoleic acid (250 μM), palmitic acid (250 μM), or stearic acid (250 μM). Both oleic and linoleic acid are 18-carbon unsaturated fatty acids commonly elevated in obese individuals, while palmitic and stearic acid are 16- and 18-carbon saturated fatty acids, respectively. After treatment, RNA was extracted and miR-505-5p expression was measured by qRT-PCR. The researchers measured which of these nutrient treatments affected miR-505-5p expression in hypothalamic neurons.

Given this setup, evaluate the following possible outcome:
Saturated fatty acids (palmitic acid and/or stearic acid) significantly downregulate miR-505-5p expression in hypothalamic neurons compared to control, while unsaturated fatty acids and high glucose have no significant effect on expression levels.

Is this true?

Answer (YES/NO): NO